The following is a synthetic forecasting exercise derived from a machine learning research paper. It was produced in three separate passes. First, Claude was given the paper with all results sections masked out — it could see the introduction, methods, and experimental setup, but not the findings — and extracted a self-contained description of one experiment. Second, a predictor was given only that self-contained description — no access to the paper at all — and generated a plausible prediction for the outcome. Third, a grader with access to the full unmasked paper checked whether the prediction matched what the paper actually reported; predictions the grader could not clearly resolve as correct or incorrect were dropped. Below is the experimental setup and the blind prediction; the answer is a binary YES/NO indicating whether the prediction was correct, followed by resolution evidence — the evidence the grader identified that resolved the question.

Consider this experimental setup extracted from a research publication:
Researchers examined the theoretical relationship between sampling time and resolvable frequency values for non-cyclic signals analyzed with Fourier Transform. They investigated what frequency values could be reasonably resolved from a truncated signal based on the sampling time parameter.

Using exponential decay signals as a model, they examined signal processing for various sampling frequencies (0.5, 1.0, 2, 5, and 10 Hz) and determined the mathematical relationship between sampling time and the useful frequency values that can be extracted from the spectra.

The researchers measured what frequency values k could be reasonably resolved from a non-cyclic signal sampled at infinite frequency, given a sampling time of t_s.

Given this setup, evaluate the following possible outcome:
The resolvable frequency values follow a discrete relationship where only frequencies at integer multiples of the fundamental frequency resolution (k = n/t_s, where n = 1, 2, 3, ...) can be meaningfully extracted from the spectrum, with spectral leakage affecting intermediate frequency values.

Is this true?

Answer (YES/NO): YES